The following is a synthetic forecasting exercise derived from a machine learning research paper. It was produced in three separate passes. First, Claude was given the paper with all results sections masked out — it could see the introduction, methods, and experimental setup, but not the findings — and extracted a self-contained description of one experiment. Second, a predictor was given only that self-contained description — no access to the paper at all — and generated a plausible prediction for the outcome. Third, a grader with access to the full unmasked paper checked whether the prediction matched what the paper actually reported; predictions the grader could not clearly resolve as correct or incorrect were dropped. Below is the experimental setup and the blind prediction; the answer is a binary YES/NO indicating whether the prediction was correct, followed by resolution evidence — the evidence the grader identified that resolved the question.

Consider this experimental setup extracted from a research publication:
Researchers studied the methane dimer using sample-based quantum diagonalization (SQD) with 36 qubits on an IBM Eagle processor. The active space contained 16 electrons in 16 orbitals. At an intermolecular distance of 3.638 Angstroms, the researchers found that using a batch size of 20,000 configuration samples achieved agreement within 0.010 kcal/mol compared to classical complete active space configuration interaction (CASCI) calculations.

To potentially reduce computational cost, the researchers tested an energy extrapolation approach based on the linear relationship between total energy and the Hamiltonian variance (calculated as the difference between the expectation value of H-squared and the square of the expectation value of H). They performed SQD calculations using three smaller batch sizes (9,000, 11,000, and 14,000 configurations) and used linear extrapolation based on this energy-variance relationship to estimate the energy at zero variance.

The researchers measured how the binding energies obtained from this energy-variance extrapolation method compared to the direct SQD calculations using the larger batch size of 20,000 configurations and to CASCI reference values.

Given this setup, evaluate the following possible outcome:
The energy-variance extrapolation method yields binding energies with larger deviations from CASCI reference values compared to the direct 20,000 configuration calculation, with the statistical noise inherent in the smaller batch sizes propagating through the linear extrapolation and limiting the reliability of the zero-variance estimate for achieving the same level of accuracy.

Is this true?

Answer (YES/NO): NO